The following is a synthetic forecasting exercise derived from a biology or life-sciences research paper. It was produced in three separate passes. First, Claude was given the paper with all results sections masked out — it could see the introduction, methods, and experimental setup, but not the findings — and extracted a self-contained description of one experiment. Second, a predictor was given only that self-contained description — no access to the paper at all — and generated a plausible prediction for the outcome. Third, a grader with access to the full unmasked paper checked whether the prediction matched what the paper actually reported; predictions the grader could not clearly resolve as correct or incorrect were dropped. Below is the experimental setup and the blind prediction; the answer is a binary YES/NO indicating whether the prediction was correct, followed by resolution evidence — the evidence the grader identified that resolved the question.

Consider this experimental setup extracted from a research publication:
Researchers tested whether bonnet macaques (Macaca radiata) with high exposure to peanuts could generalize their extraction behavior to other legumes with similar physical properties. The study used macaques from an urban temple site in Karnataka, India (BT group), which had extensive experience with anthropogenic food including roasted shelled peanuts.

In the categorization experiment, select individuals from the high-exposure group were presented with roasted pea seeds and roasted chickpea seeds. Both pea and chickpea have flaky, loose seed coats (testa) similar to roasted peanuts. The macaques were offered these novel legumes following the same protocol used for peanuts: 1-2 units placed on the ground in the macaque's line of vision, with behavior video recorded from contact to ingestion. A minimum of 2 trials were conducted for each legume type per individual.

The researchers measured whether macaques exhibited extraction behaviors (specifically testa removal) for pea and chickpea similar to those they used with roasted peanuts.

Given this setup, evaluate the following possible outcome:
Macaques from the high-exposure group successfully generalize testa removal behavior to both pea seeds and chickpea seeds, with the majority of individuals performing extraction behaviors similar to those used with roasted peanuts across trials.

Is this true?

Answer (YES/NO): YES